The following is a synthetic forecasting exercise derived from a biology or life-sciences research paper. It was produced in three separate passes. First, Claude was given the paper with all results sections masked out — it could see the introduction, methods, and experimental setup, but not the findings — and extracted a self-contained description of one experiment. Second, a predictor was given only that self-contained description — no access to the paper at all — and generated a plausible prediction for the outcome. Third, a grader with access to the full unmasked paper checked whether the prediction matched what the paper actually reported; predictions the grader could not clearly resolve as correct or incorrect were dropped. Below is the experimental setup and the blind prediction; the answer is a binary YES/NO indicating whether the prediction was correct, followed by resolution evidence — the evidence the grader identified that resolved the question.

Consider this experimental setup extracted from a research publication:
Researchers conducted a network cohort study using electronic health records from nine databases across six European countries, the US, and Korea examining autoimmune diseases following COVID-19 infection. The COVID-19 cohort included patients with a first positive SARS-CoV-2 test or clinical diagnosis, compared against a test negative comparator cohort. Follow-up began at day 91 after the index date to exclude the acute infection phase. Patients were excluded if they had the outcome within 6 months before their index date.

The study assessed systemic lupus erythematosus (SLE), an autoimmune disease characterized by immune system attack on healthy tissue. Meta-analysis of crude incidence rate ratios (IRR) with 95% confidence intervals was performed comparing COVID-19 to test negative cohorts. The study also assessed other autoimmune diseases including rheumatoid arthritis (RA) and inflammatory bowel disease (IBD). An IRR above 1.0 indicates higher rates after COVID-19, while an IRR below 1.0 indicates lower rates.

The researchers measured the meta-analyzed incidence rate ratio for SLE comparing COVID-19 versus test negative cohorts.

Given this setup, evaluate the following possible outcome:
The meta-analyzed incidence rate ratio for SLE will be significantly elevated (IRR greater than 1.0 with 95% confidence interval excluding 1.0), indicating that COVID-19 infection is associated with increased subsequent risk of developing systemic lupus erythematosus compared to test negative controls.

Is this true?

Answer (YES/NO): NO